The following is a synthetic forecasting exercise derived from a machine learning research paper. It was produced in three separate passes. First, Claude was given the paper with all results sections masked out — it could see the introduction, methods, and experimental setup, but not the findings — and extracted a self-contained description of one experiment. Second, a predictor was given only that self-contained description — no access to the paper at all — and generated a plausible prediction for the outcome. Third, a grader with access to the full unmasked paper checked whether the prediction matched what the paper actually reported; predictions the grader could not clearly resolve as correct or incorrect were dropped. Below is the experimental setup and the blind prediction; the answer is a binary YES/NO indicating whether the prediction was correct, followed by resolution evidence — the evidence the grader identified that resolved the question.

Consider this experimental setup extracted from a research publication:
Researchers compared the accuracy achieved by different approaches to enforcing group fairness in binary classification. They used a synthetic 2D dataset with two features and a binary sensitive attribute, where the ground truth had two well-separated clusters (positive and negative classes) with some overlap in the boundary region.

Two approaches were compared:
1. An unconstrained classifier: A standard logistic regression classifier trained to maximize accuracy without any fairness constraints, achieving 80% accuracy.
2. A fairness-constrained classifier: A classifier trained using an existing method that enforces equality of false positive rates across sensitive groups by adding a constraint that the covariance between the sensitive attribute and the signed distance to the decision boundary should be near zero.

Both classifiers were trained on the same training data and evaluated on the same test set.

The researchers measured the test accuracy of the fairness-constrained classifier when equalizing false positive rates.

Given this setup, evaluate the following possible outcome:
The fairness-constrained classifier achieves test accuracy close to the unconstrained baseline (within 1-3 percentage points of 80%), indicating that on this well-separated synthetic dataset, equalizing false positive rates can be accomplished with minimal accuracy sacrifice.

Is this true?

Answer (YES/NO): NO